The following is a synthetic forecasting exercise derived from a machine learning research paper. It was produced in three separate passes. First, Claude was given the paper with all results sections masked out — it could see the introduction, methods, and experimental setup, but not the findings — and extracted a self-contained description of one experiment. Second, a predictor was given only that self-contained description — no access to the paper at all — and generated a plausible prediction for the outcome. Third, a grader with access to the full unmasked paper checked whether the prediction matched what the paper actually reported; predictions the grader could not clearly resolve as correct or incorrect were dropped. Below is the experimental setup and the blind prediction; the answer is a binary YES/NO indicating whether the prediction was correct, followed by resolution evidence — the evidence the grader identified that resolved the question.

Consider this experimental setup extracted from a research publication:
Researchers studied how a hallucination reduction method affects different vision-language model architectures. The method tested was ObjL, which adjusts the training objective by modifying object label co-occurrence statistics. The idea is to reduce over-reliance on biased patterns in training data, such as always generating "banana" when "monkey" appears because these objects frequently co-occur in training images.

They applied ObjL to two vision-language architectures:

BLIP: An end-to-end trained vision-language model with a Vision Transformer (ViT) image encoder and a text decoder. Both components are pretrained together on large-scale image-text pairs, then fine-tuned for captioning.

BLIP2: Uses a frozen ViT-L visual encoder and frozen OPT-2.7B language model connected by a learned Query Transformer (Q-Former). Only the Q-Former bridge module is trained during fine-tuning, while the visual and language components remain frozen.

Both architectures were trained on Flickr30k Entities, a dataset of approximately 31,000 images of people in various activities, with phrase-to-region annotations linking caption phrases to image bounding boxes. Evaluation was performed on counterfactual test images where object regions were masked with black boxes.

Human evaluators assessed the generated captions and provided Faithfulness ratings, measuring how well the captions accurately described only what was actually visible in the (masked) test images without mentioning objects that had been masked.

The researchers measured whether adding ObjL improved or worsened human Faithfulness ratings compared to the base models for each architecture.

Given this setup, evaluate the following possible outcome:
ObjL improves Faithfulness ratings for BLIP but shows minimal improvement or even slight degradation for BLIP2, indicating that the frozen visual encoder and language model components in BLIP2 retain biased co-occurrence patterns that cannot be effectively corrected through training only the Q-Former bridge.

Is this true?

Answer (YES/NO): NO